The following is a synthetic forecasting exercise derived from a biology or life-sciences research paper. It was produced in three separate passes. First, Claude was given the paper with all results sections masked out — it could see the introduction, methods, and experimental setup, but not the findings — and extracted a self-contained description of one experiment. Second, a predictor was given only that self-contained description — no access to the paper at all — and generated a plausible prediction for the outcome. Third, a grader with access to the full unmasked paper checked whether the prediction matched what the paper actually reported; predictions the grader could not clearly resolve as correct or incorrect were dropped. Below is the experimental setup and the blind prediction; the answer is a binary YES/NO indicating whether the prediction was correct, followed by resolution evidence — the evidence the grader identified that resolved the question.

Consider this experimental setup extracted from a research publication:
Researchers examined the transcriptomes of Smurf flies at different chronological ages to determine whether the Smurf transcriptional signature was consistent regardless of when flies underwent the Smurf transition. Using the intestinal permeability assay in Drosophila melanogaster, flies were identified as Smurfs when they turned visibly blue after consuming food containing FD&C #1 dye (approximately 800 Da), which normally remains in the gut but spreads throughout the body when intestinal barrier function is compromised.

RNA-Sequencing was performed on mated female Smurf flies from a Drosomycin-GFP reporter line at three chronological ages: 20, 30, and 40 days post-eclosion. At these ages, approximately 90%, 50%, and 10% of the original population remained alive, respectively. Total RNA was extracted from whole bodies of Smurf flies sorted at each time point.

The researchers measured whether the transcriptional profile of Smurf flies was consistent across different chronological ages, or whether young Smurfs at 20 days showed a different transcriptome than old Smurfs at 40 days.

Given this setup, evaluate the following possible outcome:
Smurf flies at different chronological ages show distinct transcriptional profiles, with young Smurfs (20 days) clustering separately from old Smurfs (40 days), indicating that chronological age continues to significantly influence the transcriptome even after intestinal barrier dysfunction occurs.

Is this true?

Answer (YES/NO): NO